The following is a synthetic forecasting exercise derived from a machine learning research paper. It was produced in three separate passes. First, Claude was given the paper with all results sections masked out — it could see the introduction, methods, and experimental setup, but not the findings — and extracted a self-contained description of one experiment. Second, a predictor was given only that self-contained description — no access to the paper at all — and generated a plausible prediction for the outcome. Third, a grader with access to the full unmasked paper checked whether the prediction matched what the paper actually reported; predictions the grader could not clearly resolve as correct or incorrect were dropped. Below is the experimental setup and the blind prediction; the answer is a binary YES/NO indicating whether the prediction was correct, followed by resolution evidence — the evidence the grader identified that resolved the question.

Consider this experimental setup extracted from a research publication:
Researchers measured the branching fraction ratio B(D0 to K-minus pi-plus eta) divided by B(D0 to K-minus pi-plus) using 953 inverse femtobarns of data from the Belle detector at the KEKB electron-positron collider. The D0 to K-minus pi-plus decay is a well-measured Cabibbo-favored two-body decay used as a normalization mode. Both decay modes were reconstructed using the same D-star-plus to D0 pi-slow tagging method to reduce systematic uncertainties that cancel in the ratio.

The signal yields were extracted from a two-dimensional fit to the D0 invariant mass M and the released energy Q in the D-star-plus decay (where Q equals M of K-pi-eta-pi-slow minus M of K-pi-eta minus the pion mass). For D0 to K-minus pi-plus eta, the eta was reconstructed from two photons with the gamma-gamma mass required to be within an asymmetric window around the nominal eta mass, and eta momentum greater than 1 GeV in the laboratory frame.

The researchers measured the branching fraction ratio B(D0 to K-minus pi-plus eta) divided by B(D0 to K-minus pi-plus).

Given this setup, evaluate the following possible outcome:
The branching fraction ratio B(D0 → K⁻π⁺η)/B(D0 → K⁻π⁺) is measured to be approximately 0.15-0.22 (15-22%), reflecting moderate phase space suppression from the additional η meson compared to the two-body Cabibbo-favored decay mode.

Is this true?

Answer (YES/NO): NO